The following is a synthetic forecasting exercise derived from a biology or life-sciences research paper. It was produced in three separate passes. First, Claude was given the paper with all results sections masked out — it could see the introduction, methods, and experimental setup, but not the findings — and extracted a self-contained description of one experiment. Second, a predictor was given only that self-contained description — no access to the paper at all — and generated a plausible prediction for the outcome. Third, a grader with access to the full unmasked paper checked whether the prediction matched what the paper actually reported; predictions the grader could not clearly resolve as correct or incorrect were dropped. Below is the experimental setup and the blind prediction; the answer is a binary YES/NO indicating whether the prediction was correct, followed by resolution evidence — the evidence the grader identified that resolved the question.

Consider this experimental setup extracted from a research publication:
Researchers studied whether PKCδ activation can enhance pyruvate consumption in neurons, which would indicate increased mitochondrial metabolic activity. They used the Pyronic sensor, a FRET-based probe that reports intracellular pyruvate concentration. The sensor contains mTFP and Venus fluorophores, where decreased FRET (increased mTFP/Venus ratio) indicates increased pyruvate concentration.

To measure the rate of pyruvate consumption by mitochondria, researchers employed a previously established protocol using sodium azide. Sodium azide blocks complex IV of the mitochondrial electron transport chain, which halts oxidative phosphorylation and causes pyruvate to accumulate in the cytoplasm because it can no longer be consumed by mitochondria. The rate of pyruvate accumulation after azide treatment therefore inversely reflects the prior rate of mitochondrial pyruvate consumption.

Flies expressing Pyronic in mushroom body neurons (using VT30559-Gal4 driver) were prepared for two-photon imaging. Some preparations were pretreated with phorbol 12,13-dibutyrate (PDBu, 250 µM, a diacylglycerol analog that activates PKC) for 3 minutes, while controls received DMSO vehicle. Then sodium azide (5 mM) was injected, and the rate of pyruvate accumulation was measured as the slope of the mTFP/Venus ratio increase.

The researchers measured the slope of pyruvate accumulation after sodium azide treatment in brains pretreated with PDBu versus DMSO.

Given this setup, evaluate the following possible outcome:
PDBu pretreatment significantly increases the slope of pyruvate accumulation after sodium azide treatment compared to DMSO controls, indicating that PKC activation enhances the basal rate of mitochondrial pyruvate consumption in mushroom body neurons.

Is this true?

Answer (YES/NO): YES